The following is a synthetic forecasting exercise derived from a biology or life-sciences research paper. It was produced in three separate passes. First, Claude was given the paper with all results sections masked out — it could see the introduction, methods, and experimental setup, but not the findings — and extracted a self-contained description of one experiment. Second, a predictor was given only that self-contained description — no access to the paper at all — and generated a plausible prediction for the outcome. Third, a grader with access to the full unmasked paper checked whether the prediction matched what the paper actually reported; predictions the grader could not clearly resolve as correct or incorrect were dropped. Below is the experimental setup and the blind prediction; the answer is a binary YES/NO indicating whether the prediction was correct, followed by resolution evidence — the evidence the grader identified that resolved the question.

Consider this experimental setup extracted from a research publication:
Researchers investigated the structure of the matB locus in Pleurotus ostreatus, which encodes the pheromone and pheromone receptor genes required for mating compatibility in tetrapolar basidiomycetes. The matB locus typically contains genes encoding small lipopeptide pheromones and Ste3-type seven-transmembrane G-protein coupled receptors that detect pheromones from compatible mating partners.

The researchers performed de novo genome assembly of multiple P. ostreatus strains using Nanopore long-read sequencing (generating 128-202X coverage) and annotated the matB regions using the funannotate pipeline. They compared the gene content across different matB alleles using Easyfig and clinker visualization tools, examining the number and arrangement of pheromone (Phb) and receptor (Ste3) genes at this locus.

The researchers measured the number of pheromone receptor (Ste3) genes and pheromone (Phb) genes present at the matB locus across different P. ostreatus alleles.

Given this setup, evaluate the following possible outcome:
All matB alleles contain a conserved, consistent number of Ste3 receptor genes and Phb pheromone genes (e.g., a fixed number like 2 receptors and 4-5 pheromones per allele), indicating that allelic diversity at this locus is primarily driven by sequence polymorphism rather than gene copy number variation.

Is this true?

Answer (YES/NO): NO